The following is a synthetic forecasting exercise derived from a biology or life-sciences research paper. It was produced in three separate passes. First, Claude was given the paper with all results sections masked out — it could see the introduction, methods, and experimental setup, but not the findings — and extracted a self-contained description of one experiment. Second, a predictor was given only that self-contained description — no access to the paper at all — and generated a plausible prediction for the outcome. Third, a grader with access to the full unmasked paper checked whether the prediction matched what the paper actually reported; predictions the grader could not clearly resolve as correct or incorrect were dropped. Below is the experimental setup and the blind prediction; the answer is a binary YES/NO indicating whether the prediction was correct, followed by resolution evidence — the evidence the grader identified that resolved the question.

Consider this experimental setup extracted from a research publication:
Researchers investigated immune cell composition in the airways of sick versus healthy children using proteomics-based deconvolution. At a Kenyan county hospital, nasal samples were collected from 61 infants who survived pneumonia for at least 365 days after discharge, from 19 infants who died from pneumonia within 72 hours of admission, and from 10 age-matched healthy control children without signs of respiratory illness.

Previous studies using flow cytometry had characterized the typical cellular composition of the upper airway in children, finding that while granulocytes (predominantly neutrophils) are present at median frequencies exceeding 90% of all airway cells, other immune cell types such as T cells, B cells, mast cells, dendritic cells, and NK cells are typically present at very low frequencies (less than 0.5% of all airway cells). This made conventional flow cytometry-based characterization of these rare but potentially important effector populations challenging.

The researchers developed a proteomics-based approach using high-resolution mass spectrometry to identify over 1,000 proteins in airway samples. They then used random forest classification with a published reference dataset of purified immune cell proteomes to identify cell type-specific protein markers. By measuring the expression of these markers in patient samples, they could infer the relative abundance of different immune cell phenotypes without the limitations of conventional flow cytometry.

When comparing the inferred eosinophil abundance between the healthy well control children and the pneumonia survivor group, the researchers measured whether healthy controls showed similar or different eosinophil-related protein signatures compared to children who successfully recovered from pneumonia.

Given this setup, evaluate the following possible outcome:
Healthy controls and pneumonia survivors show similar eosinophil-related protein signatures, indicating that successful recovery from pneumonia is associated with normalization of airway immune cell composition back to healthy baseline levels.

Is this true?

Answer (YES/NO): NO